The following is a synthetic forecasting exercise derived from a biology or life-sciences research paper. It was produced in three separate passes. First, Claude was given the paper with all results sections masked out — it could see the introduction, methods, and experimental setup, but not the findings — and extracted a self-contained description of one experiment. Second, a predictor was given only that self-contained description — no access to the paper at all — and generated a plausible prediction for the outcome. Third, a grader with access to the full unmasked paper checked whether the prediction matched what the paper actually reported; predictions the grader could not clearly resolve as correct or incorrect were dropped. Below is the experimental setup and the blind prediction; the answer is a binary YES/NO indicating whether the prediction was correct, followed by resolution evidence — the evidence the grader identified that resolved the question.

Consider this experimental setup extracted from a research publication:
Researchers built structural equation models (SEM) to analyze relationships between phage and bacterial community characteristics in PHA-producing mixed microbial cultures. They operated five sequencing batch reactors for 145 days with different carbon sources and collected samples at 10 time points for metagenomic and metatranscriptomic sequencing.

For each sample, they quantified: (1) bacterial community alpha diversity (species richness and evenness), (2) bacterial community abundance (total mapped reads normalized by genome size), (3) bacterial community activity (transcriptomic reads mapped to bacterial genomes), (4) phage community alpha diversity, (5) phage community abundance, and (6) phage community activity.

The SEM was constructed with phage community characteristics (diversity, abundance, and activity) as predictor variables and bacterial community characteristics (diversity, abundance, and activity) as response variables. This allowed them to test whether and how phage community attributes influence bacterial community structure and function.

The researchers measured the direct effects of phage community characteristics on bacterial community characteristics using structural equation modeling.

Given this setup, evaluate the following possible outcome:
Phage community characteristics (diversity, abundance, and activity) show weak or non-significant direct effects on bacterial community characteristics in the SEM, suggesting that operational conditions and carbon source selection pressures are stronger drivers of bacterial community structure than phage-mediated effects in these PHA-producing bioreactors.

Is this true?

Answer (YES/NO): NO